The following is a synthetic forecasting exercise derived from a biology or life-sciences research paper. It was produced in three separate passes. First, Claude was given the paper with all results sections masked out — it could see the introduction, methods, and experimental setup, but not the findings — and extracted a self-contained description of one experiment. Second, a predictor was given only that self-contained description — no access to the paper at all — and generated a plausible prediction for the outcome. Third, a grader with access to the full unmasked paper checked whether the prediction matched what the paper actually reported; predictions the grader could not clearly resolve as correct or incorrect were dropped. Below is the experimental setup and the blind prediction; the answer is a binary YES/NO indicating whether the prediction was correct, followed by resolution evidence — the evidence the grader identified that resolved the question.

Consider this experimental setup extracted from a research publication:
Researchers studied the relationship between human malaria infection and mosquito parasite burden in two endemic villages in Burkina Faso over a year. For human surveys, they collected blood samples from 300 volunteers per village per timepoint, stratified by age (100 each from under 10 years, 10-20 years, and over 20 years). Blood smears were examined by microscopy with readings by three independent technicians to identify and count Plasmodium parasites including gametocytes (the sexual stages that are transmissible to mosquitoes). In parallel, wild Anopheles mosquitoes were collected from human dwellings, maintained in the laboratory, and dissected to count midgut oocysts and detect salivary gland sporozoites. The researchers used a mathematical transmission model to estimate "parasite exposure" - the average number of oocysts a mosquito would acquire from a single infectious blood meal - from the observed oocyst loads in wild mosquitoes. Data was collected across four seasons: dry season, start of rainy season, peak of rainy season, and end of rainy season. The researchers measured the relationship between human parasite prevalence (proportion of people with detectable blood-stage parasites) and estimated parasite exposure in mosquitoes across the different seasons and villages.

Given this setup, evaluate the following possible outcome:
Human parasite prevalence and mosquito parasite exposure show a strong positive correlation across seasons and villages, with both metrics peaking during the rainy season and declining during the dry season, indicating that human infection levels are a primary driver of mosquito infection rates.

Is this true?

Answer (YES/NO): YES